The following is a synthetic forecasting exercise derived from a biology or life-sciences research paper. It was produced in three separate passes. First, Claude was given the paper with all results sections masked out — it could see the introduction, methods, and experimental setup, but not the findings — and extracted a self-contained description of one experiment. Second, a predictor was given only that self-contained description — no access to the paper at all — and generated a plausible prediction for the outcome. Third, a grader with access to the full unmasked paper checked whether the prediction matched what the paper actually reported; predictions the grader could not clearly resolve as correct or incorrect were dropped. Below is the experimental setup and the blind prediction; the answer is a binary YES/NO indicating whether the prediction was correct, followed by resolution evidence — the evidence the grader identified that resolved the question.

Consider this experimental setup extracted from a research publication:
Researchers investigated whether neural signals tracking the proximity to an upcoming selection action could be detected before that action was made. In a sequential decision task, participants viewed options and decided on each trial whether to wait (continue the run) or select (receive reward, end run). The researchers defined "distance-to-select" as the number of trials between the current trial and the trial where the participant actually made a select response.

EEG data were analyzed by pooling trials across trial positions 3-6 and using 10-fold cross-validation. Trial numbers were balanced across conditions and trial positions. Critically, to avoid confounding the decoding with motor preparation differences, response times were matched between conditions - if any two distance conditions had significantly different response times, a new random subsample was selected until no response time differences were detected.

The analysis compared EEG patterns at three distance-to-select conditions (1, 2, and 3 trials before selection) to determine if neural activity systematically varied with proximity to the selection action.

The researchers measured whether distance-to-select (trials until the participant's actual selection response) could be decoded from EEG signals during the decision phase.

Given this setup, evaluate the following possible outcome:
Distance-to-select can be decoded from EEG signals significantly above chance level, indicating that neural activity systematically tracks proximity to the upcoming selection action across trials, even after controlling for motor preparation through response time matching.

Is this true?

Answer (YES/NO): YES